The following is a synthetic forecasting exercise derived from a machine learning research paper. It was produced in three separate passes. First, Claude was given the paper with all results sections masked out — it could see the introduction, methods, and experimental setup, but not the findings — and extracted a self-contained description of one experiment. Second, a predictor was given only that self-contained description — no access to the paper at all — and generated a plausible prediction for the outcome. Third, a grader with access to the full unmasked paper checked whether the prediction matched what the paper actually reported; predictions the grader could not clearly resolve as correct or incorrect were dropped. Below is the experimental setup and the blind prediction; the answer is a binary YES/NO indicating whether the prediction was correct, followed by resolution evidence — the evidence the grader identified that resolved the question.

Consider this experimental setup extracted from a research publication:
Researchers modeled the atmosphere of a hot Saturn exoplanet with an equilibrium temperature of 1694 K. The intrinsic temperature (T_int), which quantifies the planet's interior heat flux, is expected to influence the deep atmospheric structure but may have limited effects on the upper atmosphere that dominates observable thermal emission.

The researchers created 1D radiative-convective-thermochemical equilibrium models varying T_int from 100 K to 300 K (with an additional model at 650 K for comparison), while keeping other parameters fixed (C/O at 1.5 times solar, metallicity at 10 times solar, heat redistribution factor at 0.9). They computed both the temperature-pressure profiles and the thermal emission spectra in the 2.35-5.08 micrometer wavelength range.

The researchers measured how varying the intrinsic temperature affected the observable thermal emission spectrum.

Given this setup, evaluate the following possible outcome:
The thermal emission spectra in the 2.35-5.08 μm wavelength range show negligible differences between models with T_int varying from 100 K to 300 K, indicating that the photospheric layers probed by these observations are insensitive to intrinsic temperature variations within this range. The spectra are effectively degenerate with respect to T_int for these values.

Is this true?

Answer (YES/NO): YES